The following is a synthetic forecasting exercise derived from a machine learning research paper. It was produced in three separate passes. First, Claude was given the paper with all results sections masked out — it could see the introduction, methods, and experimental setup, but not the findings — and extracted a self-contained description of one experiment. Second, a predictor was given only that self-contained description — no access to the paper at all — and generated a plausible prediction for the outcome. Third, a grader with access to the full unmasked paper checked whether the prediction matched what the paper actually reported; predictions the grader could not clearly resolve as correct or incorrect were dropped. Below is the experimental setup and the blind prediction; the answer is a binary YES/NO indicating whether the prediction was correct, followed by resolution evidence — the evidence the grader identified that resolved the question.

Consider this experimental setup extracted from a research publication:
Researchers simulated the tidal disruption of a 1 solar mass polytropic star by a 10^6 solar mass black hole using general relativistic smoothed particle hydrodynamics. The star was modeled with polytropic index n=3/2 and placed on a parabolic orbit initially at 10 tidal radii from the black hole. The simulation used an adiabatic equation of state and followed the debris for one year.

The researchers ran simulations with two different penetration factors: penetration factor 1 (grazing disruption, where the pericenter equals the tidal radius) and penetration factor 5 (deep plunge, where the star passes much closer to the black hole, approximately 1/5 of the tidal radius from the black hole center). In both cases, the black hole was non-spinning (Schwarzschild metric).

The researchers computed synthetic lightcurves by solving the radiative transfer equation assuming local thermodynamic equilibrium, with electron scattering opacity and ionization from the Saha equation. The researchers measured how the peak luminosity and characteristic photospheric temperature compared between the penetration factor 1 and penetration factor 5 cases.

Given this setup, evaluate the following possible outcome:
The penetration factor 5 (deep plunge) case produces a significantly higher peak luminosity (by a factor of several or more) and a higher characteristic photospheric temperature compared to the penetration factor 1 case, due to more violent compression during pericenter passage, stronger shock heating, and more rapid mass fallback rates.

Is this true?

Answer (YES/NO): NO